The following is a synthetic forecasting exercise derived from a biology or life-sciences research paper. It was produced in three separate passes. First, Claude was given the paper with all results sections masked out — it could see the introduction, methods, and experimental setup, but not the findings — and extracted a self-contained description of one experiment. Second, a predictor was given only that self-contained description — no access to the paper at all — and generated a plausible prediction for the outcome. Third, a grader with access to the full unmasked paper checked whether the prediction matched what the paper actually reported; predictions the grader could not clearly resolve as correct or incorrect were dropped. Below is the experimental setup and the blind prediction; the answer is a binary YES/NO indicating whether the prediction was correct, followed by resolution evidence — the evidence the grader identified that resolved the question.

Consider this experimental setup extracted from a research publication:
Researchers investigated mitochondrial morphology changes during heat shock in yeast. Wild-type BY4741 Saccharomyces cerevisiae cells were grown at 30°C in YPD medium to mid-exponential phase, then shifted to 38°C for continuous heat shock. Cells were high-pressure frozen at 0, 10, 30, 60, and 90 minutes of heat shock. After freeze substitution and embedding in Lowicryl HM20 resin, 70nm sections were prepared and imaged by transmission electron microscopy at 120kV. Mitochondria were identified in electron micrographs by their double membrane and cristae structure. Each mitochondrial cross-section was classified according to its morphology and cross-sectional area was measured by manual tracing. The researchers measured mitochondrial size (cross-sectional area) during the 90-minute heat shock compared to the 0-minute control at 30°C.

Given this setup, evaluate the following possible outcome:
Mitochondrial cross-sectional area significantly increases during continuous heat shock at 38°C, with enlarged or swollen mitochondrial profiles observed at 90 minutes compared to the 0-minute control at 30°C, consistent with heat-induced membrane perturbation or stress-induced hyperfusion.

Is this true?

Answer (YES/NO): YES